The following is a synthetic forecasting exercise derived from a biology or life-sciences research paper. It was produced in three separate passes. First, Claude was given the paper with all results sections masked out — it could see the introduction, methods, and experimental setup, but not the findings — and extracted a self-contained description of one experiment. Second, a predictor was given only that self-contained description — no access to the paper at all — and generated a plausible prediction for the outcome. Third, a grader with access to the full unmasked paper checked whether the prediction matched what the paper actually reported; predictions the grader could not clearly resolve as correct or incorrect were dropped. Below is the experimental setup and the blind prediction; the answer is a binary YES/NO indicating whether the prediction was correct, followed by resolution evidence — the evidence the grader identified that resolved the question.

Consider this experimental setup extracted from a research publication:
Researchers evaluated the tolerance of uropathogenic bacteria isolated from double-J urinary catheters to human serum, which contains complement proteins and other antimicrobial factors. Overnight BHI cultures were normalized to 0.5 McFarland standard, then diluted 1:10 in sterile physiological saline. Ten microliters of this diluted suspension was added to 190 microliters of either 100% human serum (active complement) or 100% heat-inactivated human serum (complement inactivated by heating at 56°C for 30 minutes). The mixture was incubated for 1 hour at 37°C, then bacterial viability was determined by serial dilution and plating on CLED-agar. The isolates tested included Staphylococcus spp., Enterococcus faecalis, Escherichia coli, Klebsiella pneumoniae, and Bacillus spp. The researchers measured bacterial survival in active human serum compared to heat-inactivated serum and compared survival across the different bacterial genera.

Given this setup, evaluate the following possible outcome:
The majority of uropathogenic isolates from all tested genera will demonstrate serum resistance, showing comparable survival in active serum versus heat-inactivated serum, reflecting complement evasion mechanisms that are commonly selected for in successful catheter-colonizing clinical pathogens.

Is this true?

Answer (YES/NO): NO